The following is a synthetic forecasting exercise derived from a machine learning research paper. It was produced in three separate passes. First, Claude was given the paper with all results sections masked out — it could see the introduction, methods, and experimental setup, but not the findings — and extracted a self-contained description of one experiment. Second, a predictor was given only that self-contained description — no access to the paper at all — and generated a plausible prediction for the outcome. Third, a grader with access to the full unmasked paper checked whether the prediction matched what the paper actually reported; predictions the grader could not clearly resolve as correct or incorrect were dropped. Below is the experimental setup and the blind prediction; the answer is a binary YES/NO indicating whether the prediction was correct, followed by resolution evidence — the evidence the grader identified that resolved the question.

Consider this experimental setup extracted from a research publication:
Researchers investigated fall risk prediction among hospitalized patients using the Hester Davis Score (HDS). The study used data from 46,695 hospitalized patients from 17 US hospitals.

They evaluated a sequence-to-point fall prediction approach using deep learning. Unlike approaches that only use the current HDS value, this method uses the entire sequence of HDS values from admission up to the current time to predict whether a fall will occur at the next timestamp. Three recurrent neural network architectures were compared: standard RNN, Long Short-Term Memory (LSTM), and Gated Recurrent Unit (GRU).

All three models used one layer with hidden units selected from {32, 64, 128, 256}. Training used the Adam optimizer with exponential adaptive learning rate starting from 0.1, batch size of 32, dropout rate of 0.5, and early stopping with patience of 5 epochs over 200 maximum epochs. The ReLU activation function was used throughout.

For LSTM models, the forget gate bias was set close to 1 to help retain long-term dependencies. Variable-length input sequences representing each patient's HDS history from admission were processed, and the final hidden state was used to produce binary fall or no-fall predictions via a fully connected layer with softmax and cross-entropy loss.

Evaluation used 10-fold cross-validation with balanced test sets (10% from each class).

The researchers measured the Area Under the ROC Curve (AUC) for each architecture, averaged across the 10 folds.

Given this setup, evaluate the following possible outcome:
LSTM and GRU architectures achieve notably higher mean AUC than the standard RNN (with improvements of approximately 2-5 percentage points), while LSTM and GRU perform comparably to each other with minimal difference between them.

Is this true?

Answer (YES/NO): NO